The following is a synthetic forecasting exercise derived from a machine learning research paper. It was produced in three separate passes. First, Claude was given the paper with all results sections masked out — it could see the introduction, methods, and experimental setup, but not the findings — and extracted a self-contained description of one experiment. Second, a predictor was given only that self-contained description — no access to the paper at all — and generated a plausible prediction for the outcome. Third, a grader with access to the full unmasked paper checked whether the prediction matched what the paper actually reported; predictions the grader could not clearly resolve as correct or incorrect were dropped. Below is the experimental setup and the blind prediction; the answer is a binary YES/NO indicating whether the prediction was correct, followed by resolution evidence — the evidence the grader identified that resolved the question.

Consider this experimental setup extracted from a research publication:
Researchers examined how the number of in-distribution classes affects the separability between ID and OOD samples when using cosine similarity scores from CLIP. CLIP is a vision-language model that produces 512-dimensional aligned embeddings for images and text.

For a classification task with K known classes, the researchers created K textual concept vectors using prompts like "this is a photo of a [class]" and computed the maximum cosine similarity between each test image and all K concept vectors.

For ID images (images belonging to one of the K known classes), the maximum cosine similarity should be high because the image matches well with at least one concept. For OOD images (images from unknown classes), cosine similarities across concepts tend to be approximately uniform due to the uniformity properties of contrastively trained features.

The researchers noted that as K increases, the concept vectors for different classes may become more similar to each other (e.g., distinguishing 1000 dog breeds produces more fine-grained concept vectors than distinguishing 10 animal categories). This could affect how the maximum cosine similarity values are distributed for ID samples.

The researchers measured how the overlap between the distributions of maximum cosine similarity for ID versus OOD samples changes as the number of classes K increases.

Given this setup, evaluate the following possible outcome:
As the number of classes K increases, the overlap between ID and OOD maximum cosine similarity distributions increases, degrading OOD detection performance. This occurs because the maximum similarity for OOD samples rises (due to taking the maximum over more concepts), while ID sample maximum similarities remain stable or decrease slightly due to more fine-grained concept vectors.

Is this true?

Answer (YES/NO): YES